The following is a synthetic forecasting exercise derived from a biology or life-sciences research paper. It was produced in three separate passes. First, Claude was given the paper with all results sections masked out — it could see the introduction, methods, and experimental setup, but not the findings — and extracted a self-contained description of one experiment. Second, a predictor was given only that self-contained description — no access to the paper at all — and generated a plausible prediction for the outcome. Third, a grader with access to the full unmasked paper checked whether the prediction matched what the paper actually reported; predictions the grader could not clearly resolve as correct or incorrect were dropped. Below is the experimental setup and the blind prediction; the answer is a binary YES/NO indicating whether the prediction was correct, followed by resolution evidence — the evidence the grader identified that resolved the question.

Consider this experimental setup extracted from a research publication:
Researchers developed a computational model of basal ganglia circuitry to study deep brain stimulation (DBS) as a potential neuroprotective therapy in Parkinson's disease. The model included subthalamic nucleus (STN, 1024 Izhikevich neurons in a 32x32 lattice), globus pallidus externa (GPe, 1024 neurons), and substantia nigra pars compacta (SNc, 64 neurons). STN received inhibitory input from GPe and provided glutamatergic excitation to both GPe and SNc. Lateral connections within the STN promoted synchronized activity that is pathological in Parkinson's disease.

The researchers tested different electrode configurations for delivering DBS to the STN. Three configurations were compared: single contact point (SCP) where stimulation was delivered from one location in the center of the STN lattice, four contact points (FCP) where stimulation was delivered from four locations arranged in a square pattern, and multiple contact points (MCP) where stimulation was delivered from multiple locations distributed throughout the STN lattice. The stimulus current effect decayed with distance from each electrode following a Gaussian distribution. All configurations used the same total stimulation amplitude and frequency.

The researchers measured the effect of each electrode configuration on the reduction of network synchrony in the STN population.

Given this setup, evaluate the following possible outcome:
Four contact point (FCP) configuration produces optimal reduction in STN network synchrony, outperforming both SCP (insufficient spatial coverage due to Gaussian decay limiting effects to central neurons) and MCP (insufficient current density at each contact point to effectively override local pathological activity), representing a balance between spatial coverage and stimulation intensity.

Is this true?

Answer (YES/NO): YES